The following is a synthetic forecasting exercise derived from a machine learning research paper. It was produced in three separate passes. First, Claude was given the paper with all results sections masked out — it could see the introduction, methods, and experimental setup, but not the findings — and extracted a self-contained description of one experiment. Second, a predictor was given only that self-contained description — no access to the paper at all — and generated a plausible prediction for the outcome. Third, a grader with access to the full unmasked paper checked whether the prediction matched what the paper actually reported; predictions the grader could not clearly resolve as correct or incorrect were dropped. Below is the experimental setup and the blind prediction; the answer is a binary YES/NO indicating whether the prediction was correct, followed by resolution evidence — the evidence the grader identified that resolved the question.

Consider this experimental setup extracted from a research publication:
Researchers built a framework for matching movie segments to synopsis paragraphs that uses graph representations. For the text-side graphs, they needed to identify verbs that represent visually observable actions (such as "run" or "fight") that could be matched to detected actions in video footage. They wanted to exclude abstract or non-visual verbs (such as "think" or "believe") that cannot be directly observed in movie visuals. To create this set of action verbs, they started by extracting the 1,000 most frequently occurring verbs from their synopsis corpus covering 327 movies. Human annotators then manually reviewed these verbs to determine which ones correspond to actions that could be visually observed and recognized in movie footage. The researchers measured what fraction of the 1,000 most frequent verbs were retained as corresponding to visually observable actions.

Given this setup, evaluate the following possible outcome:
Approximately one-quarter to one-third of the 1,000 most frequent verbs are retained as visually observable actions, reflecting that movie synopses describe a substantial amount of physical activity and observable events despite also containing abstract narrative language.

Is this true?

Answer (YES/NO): NO